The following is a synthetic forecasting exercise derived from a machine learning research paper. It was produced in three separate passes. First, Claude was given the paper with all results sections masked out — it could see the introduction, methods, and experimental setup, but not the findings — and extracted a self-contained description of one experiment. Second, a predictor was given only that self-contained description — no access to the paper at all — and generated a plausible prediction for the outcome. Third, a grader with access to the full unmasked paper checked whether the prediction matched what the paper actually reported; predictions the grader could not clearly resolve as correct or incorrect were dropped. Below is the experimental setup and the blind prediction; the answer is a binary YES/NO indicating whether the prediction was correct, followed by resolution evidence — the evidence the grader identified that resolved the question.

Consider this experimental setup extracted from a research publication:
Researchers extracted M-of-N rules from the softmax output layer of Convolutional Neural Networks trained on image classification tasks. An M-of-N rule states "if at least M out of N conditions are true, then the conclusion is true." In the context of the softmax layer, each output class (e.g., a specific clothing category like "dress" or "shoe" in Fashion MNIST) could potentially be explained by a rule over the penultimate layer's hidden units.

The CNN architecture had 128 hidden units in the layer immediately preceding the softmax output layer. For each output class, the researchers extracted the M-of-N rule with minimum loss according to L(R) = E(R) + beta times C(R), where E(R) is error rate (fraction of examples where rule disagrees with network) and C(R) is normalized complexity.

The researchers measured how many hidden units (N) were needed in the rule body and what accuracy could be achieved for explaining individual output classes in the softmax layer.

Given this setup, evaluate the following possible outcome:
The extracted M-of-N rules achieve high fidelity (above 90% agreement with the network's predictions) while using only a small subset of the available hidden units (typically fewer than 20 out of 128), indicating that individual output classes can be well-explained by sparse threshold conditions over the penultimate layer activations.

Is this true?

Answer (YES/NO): YES